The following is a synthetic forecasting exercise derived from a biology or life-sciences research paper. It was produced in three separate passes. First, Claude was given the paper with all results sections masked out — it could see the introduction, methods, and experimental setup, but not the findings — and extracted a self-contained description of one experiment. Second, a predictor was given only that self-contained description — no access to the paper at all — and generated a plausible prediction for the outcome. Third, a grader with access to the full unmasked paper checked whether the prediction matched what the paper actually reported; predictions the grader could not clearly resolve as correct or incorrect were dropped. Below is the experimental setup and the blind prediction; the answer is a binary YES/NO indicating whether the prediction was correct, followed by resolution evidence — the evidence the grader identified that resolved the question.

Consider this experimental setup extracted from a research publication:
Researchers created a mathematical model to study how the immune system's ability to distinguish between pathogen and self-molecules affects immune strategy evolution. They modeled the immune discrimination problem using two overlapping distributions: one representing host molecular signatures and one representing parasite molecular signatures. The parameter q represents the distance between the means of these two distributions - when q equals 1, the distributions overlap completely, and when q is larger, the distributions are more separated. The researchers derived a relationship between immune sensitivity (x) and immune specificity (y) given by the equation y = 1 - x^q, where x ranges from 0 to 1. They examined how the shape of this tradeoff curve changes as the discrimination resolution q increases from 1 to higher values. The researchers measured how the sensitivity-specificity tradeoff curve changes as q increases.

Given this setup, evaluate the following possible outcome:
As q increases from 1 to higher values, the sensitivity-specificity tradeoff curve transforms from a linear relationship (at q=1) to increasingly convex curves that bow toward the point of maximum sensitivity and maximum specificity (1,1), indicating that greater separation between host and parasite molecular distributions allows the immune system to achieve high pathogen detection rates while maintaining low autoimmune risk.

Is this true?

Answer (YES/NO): YES